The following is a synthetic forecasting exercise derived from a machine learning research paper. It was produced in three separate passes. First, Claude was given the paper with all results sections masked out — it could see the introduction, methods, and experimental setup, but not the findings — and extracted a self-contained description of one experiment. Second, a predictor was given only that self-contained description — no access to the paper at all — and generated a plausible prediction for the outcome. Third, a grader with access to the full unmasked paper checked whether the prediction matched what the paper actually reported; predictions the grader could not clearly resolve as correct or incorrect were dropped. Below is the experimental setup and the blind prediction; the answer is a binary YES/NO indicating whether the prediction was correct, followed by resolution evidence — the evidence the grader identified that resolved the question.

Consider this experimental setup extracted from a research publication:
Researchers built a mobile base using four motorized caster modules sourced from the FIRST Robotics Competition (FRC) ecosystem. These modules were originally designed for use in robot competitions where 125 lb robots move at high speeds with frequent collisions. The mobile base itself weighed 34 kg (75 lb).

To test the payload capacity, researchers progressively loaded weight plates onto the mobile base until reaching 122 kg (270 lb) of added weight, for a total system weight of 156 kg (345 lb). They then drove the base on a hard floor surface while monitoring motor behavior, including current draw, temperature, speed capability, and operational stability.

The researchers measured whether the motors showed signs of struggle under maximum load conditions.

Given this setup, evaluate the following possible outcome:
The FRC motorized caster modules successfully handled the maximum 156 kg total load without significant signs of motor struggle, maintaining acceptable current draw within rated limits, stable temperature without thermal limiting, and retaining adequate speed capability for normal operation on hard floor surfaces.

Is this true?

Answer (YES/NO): NO